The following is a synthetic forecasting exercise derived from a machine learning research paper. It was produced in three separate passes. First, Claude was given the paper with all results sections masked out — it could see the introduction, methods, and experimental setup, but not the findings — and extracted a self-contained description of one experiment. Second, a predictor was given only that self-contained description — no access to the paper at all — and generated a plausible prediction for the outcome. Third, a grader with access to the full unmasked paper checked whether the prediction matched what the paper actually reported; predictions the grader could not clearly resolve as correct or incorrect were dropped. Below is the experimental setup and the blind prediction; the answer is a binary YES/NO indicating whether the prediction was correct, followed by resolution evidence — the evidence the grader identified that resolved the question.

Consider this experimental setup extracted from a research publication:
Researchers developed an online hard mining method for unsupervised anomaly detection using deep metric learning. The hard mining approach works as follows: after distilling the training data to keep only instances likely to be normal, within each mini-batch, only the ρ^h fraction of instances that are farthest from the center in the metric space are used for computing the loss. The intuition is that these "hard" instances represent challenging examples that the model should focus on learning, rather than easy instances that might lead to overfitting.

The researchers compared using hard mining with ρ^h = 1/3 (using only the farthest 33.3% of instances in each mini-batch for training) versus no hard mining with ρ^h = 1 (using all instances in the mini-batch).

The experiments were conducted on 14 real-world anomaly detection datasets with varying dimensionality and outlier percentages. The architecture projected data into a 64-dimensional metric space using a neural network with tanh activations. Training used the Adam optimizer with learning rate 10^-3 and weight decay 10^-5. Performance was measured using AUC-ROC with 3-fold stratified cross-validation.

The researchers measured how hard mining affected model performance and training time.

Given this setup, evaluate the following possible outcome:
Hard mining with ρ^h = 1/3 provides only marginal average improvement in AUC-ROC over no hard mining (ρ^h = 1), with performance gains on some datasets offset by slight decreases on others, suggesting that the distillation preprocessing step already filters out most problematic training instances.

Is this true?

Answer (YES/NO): NO